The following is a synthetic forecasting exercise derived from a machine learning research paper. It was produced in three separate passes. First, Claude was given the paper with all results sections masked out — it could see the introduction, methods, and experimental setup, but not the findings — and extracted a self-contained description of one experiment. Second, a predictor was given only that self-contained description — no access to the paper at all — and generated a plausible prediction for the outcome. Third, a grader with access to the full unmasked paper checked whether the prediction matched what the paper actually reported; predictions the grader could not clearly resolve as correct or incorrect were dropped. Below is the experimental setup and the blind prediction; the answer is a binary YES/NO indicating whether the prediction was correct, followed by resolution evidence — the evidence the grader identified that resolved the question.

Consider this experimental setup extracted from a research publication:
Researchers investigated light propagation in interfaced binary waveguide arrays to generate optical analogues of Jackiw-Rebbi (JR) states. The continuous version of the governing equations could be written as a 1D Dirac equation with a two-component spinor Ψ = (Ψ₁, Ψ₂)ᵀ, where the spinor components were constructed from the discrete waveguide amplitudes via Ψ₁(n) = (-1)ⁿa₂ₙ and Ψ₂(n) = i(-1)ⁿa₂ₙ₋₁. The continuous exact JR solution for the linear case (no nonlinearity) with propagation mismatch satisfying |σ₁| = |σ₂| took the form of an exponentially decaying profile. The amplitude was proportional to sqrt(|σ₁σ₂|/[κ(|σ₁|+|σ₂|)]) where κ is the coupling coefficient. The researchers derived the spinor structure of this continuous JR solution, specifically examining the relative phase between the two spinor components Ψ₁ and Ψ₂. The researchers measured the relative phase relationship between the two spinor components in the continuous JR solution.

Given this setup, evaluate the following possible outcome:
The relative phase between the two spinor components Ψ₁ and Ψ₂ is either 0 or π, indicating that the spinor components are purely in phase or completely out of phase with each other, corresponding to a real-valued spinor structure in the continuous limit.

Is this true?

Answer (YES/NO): NO